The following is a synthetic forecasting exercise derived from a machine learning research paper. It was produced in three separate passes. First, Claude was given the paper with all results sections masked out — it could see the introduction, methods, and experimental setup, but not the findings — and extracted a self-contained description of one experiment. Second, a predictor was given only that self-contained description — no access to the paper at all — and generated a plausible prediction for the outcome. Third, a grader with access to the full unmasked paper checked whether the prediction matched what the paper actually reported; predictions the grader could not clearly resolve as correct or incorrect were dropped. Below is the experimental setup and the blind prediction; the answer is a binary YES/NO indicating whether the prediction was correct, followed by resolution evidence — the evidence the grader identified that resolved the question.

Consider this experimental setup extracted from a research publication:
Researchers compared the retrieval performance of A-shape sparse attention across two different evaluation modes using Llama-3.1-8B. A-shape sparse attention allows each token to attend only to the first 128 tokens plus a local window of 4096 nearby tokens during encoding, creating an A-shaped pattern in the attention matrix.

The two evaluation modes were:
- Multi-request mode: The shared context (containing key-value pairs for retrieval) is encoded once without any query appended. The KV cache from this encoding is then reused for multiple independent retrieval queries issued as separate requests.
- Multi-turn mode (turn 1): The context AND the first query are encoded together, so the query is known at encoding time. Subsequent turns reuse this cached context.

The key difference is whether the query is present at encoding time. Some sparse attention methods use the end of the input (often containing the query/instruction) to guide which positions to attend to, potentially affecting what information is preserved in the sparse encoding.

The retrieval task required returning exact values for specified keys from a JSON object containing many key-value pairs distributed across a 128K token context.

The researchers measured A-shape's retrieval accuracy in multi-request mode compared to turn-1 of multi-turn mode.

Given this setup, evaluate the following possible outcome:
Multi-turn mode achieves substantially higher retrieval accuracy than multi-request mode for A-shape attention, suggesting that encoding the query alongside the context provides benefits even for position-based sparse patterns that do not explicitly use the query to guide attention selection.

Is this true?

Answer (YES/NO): NO